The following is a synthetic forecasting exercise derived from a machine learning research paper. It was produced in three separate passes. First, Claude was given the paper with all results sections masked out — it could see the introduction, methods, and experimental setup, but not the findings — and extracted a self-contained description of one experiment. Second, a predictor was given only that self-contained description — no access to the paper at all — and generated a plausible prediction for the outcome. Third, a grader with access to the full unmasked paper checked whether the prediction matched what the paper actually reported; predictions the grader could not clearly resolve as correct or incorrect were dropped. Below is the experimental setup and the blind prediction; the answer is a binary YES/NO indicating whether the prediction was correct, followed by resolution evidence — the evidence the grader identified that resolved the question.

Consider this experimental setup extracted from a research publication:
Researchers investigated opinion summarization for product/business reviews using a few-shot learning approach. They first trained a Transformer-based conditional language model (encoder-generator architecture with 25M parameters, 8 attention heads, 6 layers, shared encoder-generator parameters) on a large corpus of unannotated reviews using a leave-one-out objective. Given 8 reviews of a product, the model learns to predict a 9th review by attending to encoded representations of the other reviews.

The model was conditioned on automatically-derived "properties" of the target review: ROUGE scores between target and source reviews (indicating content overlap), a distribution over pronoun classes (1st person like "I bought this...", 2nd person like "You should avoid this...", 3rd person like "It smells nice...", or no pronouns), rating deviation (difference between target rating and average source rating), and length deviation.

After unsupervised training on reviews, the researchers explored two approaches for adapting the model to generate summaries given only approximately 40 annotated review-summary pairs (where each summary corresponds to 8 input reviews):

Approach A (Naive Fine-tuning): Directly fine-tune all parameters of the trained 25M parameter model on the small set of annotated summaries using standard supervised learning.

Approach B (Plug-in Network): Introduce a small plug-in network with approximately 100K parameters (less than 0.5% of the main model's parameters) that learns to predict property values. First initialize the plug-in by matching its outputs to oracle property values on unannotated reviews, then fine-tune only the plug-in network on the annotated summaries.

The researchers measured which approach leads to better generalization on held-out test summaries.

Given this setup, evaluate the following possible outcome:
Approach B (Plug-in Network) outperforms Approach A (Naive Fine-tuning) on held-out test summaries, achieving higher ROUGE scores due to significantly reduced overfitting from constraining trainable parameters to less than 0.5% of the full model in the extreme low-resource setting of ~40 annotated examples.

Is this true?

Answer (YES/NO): YES